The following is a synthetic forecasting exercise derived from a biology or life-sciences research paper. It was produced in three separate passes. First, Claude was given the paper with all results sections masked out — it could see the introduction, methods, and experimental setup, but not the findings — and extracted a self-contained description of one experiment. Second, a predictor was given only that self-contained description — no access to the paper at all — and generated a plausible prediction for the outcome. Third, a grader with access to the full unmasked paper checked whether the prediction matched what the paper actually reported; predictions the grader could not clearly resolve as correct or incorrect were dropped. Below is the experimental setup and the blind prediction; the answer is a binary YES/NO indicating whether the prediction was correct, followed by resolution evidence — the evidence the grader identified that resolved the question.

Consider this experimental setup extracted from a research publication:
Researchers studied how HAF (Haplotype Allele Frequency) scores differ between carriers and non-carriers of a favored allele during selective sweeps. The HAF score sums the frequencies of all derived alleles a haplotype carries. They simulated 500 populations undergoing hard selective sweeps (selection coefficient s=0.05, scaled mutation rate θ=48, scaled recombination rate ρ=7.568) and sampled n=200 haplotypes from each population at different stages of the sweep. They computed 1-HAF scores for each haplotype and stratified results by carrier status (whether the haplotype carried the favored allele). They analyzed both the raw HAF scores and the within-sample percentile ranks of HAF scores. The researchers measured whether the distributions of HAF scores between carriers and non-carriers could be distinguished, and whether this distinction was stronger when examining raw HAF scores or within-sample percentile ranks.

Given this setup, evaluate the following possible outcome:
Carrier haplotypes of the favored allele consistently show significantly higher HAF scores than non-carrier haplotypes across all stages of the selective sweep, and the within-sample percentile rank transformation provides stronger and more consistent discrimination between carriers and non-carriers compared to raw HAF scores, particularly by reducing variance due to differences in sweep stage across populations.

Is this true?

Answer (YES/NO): YES